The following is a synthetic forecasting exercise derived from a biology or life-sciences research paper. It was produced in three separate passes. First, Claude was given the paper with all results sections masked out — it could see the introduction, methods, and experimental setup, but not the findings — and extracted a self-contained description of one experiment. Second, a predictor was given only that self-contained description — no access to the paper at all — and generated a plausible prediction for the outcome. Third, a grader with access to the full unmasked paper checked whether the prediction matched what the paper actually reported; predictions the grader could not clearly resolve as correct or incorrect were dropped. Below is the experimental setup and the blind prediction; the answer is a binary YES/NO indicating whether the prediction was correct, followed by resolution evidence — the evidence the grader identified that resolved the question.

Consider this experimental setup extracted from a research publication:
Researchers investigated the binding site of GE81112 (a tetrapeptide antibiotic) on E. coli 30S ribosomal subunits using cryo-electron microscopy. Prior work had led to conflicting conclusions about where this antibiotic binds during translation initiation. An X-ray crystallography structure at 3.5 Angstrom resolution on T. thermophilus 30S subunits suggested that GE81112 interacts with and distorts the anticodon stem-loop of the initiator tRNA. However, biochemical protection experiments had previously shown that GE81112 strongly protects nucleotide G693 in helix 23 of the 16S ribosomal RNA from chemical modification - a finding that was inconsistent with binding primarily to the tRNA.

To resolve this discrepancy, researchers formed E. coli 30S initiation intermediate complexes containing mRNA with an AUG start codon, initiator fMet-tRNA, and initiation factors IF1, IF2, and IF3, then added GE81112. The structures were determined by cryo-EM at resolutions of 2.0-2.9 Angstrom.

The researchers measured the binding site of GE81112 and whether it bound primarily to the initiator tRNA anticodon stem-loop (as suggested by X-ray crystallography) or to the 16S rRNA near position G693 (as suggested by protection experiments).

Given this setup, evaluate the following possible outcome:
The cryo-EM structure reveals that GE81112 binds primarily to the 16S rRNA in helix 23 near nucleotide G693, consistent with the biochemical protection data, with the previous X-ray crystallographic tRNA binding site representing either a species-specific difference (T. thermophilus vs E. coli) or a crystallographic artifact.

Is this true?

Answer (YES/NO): YES